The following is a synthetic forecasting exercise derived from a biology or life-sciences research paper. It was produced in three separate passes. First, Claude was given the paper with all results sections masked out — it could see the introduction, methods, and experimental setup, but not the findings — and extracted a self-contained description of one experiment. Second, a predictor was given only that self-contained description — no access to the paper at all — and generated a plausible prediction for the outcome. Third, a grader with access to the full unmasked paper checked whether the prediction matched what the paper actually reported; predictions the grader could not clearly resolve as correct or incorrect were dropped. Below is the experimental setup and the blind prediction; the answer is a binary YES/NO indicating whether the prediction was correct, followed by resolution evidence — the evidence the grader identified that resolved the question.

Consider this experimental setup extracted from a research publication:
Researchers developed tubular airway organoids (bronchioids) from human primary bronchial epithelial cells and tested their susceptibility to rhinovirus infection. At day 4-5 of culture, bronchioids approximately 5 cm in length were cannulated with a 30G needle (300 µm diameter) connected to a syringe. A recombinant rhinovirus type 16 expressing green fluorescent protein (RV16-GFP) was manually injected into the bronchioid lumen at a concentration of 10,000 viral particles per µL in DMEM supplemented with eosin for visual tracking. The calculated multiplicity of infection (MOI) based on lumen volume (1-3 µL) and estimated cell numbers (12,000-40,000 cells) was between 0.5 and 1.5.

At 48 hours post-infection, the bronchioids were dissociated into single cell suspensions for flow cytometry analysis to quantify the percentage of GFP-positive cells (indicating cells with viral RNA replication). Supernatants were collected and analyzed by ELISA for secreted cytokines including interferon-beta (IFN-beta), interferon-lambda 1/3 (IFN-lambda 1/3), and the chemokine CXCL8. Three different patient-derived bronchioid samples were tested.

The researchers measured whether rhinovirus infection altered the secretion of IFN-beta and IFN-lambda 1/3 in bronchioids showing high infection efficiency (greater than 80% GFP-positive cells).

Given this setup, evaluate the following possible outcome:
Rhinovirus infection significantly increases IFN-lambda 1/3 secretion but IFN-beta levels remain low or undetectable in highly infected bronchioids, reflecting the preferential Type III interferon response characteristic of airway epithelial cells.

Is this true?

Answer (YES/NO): NO